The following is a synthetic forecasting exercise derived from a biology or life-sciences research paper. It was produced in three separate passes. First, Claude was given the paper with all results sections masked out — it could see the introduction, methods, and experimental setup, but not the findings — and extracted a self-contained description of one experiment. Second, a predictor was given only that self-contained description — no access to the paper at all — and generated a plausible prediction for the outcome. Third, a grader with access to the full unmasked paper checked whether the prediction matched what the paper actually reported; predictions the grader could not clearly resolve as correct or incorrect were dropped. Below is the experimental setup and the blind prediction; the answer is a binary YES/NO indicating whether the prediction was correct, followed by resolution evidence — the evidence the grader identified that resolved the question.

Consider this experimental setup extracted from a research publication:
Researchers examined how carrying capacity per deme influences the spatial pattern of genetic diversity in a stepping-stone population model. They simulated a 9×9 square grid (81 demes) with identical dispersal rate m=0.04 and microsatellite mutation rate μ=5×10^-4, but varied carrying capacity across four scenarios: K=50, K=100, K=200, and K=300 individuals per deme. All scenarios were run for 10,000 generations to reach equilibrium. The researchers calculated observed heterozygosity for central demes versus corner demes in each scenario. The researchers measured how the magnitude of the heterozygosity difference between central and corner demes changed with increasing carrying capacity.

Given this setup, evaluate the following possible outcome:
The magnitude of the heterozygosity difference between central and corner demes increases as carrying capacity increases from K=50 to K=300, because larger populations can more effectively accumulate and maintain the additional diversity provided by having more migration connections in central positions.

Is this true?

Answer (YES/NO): NO